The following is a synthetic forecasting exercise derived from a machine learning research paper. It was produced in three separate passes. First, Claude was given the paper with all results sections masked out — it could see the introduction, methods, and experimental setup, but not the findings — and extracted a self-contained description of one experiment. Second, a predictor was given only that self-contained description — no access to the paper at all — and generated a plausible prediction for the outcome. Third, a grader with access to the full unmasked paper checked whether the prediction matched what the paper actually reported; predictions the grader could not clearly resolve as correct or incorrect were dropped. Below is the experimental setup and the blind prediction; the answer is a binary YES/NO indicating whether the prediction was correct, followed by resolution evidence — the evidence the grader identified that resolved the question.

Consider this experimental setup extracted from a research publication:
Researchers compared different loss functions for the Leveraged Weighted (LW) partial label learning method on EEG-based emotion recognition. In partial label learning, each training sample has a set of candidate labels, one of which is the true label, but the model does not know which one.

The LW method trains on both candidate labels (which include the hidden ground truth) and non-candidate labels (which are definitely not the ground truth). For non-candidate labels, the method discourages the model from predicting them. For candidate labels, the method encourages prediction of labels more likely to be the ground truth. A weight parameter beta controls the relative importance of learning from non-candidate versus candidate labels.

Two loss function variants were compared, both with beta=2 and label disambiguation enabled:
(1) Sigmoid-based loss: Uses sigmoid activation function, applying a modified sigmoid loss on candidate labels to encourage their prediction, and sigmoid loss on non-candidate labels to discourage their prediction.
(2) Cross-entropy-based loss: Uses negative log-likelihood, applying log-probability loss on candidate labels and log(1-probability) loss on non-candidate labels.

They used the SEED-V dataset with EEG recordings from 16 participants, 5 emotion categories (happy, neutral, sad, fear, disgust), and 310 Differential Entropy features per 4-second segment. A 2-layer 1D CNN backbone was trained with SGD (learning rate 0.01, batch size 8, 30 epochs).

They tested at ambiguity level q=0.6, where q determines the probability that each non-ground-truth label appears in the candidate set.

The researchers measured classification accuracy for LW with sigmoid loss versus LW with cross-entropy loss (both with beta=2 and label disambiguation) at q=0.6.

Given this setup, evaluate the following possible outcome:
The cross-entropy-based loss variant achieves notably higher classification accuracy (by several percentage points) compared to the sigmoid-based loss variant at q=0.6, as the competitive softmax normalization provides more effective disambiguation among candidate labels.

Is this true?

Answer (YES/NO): YES